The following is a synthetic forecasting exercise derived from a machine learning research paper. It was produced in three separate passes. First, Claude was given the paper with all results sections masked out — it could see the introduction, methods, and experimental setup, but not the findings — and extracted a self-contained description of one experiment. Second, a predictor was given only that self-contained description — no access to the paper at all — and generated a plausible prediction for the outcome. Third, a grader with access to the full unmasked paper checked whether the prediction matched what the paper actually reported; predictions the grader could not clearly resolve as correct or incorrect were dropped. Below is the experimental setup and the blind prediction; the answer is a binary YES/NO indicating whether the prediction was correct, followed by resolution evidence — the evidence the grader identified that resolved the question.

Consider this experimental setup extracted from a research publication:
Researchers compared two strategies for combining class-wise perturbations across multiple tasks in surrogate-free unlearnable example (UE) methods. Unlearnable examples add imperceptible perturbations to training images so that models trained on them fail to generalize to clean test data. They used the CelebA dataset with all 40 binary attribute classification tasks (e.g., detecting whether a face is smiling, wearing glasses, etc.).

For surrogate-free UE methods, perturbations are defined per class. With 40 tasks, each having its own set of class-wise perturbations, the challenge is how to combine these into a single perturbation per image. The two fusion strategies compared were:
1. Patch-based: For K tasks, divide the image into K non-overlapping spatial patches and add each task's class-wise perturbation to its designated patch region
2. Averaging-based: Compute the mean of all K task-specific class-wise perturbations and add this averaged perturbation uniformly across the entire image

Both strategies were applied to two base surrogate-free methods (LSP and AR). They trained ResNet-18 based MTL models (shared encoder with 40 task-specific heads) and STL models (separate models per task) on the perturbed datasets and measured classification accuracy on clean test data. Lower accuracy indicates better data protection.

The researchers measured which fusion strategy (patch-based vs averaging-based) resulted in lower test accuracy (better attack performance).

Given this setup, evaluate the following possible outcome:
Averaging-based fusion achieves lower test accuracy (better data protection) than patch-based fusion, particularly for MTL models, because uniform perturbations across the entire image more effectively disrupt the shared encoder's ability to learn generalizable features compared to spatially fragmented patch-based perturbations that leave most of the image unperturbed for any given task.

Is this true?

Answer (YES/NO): NO